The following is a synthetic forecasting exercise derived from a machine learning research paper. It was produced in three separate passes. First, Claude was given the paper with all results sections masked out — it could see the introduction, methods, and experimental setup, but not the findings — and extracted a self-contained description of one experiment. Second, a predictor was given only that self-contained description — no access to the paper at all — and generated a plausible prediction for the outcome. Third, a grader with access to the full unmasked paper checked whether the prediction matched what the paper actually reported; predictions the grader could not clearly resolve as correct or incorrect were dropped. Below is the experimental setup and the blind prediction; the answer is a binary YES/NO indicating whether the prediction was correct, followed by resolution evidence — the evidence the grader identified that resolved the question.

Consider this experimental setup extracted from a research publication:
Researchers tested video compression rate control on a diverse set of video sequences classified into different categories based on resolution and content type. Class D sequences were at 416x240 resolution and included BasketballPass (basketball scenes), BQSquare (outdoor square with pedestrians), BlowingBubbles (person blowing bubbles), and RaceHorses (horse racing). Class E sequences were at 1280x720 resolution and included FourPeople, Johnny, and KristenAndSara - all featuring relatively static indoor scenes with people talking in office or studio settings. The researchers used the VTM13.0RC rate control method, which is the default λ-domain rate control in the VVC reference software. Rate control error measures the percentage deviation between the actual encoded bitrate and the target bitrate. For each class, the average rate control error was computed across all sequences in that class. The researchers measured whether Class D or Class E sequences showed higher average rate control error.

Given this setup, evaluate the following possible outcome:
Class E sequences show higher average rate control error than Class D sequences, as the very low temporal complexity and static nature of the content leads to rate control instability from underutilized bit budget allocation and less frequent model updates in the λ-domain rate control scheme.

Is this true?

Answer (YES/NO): YES